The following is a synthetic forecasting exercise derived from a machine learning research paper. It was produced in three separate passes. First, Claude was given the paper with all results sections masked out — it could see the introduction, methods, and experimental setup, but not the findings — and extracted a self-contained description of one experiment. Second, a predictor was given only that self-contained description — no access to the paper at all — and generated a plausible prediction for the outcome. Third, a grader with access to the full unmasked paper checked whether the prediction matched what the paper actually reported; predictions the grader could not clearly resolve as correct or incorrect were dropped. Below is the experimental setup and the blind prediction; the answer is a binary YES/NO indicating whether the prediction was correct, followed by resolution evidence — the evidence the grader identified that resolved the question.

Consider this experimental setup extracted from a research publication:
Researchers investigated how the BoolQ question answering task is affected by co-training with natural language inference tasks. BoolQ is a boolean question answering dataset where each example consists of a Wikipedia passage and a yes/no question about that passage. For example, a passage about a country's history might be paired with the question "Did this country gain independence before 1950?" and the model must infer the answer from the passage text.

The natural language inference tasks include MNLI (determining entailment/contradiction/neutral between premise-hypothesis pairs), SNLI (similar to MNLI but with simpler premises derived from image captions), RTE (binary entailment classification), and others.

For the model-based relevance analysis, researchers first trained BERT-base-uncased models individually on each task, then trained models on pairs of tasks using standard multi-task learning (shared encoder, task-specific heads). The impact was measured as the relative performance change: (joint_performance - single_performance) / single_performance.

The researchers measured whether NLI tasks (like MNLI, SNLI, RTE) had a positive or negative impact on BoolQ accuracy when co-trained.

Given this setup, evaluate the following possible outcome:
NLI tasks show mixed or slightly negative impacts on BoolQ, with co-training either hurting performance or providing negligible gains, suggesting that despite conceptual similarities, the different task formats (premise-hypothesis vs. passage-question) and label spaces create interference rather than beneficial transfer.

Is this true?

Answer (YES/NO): NO